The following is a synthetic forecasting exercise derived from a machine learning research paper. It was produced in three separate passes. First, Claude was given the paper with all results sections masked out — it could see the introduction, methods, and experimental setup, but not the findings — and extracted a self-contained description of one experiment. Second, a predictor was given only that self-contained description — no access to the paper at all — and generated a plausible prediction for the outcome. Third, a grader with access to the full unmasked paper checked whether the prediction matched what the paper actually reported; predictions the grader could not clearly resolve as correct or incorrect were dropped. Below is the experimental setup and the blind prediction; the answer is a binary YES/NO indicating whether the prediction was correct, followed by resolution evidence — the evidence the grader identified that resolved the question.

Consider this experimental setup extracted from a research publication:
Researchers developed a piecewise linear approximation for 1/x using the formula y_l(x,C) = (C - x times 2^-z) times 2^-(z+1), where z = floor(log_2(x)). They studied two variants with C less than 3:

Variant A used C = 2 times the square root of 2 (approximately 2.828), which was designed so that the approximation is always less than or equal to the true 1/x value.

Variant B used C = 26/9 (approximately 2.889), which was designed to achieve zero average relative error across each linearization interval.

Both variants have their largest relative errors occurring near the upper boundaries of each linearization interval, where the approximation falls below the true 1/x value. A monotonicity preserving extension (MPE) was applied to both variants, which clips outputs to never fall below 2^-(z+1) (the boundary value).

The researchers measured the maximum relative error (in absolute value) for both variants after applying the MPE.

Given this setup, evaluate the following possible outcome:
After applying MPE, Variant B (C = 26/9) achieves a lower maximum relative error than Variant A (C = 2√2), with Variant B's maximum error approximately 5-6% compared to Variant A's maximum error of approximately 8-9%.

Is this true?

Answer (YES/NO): YES